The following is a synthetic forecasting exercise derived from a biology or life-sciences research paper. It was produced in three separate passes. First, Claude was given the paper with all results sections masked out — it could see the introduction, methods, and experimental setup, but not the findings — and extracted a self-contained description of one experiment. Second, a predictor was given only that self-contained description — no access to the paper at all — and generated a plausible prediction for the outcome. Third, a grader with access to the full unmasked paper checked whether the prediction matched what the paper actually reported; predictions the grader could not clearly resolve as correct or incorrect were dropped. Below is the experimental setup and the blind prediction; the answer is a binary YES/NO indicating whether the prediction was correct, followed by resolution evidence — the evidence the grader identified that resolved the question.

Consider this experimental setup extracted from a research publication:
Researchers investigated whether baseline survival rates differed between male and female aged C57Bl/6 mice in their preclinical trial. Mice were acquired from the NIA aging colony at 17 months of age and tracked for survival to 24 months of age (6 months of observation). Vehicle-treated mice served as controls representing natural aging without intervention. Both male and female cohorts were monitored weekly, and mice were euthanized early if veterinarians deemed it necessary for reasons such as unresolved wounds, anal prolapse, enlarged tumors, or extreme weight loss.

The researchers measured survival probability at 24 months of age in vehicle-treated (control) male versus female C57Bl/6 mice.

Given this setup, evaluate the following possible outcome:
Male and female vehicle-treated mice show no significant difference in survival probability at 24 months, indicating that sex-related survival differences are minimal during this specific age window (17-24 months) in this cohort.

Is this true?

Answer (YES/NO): NO